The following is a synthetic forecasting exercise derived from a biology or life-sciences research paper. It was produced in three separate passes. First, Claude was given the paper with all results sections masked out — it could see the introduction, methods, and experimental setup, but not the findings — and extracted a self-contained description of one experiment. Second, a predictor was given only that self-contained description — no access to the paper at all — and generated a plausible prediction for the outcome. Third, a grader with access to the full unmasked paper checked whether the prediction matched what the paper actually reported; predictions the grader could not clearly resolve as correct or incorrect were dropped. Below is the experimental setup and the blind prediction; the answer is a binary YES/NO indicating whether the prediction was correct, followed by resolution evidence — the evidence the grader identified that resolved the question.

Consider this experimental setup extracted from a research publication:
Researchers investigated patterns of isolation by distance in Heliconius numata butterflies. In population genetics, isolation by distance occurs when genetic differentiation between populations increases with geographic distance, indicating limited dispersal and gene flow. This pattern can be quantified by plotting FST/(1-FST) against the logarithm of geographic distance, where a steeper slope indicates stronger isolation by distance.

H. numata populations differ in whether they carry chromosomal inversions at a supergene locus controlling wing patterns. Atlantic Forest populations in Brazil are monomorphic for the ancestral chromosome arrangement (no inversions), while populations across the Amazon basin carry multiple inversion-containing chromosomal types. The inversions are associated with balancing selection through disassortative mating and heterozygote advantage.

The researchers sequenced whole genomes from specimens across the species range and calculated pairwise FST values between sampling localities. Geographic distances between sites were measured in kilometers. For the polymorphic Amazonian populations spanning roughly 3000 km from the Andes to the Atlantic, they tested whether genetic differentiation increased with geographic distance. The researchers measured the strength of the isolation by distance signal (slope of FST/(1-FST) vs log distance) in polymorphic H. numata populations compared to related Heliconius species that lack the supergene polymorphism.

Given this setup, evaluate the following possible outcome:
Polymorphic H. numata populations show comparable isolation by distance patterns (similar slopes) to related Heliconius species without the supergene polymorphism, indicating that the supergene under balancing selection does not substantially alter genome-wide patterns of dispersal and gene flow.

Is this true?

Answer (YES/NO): NO